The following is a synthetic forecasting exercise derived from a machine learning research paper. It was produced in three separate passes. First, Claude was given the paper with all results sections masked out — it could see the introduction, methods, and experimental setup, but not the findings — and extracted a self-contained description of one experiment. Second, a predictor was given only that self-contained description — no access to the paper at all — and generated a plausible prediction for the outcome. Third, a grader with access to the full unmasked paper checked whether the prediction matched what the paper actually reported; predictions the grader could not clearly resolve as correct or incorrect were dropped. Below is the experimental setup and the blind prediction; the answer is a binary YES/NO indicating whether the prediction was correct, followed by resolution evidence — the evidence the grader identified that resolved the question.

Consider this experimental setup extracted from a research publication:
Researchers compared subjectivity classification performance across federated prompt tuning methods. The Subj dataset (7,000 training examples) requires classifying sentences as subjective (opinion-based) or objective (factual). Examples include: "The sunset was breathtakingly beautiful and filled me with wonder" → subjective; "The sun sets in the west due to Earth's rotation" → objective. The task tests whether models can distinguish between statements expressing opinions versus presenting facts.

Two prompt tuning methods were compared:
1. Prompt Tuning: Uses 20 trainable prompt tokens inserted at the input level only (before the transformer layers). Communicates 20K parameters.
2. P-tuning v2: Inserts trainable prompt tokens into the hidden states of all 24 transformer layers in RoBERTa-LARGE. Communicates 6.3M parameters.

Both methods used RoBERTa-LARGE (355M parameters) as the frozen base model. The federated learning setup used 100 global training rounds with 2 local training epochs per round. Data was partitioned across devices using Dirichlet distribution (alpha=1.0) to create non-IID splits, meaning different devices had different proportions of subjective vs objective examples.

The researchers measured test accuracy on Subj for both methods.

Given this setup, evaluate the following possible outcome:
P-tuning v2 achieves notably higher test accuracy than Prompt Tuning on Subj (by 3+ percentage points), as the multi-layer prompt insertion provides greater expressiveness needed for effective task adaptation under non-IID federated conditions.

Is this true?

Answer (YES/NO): YES